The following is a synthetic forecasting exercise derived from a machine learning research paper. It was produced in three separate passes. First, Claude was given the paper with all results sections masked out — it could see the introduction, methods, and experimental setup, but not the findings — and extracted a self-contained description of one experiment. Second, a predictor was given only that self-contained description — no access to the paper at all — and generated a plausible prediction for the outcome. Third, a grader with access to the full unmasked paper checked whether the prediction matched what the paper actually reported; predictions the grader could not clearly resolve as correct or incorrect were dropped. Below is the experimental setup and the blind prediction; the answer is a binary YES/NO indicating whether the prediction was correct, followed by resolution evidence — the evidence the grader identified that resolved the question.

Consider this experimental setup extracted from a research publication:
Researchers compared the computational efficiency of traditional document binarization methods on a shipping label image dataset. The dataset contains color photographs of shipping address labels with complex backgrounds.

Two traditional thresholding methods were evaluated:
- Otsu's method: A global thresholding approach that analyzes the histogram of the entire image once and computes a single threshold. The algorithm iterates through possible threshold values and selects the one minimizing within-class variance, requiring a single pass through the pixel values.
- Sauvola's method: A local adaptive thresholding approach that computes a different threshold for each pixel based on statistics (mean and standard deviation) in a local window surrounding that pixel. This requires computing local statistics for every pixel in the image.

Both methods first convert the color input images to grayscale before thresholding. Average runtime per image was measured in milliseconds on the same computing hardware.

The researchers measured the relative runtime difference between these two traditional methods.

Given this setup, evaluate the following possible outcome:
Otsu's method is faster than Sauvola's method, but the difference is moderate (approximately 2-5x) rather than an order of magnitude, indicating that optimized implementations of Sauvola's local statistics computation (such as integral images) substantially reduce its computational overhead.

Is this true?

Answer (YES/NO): NO